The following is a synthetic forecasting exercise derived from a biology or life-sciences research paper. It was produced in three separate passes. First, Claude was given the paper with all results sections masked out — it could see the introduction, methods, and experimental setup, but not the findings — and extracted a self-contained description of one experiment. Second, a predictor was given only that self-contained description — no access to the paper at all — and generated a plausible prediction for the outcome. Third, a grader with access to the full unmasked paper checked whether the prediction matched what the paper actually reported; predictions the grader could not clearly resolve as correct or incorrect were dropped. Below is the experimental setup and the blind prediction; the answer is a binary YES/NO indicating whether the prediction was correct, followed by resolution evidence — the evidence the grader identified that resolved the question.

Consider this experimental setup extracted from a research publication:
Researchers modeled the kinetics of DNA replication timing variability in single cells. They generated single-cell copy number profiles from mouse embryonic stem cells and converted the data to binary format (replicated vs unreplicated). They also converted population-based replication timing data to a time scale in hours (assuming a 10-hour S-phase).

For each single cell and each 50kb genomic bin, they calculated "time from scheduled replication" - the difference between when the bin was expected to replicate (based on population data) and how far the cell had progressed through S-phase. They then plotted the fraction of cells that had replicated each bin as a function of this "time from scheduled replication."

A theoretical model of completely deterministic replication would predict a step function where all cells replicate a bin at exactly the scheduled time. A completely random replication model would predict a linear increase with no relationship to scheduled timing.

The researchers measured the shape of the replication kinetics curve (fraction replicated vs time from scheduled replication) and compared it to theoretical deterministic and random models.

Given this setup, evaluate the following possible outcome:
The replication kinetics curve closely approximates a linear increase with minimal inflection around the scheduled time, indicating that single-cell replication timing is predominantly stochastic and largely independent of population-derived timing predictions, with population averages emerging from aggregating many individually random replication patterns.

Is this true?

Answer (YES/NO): NO